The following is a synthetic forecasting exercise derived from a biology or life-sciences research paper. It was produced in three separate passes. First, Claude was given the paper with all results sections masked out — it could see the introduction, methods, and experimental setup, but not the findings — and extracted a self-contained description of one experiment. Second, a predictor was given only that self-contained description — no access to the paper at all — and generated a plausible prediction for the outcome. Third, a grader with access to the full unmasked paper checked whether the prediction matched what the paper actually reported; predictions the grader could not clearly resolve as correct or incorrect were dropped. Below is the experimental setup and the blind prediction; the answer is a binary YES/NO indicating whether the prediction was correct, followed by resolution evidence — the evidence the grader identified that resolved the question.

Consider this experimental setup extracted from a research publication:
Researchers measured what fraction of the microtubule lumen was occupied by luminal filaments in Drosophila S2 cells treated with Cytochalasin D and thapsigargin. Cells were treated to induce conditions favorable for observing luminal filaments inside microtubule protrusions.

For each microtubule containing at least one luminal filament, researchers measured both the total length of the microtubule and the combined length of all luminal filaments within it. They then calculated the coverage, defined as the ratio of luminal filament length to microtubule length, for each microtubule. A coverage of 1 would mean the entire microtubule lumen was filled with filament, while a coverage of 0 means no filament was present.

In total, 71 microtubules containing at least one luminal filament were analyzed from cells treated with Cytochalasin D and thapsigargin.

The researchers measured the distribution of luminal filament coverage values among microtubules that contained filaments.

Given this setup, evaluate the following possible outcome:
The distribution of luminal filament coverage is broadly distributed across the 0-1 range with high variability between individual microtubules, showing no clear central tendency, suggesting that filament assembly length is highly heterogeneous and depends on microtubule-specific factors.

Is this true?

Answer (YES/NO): NO